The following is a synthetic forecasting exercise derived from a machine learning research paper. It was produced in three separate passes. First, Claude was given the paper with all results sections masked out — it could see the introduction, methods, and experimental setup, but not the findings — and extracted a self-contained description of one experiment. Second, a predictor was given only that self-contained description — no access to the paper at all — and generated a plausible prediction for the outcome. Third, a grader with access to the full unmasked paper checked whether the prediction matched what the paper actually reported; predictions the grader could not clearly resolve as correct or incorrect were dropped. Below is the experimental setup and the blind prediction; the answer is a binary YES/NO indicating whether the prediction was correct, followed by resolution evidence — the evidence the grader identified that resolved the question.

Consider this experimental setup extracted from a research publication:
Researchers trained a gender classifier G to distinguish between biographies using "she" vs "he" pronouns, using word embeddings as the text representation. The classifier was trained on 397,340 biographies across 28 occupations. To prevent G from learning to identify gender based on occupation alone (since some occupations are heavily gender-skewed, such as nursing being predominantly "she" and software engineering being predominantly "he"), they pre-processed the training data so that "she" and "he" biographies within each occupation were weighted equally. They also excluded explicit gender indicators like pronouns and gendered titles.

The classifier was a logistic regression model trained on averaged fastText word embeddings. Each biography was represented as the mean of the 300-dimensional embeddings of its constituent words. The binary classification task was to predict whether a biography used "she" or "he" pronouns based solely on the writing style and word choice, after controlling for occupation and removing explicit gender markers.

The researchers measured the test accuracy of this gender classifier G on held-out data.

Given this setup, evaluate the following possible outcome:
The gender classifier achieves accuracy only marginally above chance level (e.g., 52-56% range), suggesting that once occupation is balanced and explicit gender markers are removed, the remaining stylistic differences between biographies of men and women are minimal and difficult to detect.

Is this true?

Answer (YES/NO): NO